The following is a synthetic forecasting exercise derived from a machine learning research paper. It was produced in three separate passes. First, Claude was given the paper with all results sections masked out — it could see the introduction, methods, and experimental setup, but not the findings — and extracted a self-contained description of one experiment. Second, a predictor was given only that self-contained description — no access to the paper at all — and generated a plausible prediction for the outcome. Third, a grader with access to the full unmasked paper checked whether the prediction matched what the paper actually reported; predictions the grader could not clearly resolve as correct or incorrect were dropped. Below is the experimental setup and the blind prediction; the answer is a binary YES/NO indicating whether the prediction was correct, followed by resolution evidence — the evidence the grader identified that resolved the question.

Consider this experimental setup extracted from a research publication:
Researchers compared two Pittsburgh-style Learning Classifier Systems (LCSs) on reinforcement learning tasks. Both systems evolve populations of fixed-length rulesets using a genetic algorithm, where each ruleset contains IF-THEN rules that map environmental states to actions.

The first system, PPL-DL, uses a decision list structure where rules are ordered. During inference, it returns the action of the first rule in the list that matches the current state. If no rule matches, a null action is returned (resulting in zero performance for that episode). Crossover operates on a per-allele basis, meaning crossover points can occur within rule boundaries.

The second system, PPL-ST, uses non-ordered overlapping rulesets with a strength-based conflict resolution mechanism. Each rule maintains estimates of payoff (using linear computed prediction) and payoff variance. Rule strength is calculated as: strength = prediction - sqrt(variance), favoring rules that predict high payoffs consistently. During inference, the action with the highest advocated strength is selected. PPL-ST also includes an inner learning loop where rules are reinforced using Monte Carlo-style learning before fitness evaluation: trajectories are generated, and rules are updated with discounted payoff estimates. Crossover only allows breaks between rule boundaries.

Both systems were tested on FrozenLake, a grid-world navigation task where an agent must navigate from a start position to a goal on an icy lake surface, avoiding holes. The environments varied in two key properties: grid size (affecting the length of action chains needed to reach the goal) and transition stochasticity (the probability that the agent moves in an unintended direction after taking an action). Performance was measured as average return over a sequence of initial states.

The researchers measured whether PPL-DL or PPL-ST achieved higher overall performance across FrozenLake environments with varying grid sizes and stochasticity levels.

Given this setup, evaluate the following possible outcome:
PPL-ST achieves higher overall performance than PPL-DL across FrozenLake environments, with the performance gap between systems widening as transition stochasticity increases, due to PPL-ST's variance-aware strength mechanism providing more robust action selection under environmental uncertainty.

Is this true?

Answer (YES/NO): NO